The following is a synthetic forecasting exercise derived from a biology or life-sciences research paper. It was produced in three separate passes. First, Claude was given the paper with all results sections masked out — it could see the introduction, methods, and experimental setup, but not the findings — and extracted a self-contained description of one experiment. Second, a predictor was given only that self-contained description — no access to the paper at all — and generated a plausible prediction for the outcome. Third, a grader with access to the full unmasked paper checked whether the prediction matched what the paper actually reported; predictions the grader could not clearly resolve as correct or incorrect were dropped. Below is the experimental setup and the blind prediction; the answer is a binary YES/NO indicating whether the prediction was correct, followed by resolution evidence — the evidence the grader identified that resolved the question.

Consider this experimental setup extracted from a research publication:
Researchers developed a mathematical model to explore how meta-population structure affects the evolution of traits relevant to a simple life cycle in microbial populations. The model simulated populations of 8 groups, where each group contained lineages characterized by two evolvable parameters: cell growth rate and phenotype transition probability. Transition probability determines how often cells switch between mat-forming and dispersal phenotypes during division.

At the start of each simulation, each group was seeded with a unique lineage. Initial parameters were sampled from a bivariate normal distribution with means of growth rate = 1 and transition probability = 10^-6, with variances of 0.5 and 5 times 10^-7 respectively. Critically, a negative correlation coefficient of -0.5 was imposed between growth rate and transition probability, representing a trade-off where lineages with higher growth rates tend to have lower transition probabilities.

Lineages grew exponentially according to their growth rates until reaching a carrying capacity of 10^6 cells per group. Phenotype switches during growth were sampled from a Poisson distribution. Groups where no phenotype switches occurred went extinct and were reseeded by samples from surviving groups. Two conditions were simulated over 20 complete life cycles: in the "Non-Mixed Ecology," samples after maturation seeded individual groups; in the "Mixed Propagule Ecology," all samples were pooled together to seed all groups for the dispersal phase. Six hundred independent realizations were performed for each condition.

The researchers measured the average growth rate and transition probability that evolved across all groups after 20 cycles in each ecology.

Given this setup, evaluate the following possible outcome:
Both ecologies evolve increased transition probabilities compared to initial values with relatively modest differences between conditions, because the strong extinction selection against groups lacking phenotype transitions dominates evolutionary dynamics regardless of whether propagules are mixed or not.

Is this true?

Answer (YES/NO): NO